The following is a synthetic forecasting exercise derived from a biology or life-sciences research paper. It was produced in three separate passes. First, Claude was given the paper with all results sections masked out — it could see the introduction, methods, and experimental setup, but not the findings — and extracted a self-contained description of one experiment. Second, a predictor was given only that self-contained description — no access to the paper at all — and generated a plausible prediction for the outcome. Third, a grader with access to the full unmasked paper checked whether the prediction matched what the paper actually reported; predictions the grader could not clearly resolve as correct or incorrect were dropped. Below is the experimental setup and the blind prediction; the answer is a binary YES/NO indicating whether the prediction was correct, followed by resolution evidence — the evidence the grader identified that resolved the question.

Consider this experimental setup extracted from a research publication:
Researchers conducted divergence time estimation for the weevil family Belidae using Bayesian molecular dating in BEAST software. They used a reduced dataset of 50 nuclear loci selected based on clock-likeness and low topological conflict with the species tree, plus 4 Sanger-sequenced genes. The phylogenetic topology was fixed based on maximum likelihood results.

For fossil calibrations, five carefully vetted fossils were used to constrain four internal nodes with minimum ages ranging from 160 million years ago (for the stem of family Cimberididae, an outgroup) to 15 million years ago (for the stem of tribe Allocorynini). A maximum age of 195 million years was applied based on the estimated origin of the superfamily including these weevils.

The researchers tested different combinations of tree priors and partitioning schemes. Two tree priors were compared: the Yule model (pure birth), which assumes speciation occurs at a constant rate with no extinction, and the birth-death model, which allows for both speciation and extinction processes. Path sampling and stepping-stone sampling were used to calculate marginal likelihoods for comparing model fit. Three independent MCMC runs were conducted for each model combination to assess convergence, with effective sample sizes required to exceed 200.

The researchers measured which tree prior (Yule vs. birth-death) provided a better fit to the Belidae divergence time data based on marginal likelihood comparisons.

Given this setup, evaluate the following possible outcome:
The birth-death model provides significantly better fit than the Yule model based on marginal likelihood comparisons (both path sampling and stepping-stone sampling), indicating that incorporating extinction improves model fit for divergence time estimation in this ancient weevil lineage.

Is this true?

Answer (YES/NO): NO